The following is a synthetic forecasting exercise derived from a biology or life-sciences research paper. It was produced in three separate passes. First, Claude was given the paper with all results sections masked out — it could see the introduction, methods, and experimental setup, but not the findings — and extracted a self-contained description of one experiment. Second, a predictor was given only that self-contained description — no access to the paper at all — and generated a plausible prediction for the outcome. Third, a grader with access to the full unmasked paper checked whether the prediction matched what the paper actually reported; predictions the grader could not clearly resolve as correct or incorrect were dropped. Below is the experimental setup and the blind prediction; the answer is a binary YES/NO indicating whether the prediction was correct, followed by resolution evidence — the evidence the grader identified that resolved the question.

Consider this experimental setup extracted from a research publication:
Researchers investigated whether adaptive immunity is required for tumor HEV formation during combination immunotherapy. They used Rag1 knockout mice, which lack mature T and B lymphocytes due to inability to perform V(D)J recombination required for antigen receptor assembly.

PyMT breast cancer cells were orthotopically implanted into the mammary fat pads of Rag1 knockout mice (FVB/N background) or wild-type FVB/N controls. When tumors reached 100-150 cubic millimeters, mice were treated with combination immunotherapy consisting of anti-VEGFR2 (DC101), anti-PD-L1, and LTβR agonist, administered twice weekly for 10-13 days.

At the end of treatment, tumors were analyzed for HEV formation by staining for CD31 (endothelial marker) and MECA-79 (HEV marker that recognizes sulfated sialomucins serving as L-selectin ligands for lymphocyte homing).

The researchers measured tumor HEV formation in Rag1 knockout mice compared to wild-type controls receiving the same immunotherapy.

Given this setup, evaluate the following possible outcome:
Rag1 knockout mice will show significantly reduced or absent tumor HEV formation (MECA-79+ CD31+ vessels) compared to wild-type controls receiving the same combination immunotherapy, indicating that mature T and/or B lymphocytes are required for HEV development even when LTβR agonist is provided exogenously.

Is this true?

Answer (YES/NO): YES